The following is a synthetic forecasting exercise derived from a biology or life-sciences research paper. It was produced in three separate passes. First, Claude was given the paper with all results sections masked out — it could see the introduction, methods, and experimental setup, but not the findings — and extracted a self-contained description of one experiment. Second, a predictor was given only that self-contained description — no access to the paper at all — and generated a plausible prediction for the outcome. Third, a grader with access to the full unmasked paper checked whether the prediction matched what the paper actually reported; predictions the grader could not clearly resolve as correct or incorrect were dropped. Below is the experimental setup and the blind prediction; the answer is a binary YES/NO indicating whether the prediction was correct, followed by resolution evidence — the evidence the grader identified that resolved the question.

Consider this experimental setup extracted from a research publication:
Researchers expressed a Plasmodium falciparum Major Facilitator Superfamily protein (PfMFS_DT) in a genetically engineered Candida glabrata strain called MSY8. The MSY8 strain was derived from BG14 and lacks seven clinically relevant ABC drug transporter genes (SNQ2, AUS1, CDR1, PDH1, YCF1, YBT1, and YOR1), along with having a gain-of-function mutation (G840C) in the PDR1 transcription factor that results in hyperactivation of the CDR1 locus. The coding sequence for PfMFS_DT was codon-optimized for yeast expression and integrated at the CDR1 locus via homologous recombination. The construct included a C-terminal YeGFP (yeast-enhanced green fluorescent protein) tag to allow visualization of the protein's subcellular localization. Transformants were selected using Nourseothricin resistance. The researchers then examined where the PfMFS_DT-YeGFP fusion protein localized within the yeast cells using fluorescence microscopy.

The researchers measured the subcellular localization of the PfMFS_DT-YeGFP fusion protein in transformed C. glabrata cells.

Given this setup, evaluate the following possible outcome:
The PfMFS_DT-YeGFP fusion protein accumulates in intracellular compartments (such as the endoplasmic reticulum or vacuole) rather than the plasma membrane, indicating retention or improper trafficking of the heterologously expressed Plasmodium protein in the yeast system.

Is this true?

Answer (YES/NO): NO